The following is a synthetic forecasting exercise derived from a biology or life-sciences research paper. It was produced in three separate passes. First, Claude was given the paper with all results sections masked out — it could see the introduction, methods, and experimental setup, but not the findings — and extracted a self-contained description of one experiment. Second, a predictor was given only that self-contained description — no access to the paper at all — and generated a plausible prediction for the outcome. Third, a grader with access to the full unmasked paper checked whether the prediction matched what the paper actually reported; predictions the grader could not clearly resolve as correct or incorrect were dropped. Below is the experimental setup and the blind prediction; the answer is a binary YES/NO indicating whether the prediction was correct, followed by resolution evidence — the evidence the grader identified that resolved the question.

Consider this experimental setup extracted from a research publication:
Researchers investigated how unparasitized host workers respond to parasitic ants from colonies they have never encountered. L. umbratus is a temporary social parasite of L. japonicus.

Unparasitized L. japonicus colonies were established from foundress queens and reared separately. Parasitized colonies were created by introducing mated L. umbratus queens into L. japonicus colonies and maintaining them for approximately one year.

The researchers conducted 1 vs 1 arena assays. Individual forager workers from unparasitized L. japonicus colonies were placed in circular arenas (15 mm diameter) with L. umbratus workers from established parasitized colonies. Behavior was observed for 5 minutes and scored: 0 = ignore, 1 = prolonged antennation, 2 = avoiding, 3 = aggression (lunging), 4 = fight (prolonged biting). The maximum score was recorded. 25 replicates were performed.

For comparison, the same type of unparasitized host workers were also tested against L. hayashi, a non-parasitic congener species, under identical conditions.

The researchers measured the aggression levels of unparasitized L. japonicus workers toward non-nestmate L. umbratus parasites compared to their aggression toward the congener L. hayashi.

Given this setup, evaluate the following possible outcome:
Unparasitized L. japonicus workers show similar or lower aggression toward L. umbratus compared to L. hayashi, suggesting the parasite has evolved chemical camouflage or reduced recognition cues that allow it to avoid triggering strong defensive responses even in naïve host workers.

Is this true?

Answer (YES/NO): NO